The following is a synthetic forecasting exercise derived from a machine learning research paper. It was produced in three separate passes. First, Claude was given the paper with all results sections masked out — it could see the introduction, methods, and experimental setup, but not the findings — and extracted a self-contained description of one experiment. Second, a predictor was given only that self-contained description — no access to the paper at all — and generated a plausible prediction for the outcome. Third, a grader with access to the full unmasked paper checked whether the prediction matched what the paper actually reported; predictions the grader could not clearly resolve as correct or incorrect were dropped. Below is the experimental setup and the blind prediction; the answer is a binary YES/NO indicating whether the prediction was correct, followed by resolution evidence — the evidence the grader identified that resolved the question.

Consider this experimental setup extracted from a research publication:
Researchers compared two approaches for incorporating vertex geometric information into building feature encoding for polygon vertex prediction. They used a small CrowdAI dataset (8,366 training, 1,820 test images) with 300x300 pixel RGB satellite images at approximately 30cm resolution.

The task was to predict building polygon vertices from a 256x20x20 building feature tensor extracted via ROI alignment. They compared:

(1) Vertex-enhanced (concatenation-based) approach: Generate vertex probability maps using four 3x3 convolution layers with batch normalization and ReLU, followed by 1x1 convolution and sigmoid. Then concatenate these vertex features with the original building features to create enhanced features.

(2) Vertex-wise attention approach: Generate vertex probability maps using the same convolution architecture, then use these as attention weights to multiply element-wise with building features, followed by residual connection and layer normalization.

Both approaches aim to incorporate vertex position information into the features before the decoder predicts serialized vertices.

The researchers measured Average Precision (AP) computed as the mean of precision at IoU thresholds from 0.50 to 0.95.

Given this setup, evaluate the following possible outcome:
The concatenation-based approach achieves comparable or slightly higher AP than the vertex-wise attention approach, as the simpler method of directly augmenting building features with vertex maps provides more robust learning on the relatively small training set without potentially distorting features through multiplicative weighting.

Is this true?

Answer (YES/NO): YES